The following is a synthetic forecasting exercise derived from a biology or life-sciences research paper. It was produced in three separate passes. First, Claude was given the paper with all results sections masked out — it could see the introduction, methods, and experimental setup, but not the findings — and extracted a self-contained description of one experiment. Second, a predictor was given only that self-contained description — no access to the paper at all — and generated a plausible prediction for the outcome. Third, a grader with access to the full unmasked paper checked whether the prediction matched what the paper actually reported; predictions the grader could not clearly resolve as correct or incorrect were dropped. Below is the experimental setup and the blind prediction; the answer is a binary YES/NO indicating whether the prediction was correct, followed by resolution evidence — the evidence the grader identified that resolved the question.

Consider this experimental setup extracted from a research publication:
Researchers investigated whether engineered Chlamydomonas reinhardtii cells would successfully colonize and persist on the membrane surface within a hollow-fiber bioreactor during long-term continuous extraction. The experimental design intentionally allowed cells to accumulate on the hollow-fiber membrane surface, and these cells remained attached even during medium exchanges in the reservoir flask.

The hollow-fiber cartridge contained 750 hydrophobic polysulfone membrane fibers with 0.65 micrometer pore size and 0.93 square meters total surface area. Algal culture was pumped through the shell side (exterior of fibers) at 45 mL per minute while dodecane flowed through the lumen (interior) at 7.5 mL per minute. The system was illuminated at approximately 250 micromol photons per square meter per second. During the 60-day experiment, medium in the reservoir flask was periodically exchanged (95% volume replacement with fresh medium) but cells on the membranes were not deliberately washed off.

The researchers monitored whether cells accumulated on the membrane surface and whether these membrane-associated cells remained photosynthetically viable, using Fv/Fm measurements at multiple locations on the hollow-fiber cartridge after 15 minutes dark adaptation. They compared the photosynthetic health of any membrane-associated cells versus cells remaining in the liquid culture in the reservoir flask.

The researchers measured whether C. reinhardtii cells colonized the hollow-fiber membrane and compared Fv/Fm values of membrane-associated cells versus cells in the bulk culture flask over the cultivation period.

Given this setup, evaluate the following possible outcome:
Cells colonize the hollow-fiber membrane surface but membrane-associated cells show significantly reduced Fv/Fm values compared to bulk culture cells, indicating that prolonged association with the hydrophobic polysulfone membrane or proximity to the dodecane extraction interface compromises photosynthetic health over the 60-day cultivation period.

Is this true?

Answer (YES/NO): NO